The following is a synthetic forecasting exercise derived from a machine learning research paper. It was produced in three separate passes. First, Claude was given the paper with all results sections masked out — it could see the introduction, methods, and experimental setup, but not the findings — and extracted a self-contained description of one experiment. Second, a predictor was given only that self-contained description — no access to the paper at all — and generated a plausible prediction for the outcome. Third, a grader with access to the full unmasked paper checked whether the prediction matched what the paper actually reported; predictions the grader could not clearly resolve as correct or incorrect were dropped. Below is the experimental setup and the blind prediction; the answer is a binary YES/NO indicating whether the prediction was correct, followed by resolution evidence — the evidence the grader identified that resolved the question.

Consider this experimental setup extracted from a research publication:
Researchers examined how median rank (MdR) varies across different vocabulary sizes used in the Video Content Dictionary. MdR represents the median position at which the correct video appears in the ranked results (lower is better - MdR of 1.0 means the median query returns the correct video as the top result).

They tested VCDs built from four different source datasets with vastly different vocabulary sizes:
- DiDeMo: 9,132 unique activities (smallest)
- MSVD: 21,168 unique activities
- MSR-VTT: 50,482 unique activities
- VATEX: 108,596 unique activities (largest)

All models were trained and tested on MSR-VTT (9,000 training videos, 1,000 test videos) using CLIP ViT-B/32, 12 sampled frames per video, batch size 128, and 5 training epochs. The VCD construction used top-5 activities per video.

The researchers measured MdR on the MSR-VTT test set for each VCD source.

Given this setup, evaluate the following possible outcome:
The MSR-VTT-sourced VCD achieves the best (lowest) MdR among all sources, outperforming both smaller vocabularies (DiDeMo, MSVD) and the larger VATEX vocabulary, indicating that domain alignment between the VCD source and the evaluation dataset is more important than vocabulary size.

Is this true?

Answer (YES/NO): NO